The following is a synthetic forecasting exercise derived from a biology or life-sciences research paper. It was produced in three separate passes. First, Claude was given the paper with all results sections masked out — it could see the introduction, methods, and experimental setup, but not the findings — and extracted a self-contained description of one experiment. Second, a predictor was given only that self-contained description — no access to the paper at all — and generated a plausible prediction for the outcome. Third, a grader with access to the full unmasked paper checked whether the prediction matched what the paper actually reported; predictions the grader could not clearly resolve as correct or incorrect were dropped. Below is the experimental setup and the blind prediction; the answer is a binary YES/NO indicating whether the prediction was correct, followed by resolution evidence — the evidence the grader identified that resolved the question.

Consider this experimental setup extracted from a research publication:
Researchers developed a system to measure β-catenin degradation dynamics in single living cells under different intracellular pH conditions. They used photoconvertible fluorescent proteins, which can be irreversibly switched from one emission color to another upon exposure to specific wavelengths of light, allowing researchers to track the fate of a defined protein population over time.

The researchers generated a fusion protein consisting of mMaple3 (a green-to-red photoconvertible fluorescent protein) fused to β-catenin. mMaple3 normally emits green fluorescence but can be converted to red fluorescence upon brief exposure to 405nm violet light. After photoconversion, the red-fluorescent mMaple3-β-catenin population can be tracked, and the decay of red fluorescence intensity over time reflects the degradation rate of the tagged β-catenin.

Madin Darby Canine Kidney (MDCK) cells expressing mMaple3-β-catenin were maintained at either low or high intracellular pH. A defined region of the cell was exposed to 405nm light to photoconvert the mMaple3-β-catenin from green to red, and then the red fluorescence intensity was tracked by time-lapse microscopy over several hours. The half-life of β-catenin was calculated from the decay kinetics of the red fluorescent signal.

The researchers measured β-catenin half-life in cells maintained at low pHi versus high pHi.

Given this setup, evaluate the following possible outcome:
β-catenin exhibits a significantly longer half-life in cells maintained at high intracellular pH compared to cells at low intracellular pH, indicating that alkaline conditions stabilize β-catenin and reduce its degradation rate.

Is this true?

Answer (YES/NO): NO